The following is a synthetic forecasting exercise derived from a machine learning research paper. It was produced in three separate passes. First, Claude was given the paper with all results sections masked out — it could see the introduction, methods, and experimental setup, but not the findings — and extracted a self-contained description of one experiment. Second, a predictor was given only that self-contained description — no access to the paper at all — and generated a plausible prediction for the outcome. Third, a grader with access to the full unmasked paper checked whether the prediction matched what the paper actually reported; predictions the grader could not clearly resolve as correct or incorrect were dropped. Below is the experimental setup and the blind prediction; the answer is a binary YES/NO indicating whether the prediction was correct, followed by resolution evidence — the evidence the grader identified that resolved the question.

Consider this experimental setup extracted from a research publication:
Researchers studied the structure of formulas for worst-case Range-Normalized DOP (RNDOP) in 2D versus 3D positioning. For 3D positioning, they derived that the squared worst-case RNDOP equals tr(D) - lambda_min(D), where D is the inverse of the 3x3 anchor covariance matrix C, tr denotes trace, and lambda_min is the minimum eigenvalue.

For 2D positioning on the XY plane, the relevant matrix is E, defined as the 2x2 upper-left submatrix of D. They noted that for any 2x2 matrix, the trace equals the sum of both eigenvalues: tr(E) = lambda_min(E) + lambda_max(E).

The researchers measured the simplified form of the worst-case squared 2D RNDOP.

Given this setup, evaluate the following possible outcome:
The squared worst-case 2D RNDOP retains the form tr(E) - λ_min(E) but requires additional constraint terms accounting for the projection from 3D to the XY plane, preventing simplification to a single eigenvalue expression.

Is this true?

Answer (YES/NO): NO